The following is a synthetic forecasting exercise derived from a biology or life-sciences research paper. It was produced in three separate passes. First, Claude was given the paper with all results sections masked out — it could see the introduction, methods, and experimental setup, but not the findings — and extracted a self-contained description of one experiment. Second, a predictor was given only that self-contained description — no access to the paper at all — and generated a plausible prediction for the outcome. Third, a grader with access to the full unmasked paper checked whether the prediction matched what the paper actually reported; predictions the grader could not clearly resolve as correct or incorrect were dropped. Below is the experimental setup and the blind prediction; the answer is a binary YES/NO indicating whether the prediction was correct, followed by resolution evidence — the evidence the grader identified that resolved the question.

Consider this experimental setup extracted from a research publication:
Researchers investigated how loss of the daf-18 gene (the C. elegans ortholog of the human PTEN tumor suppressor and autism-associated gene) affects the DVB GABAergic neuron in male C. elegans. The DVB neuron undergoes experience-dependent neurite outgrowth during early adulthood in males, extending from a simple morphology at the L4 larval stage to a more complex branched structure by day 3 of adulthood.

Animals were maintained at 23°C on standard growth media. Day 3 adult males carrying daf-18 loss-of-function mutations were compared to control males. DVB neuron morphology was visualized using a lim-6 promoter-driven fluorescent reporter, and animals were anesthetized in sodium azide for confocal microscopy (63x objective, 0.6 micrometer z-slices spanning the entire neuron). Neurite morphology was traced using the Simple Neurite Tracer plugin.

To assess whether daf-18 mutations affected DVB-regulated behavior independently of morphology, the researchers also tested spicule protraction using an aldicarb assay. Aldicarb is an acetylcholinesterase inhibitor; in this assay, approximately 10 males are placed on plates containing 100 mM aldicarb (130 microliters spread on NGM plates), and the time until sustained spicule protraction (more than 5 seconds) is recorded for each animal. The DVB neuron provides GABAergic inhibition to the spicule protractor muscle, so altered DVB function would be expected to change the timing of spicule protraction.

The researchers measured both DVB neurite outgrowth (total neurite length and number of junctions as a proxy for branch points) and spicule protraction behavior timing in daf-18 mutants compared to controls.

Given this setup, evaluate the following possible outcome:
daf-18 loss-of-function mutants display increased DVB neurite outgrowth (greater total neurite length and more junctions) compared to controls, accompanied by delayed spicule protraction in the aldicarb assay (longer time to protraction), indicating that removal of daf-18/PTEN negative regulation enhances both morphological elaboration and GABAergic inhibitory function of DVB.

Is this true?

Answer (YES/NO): NO